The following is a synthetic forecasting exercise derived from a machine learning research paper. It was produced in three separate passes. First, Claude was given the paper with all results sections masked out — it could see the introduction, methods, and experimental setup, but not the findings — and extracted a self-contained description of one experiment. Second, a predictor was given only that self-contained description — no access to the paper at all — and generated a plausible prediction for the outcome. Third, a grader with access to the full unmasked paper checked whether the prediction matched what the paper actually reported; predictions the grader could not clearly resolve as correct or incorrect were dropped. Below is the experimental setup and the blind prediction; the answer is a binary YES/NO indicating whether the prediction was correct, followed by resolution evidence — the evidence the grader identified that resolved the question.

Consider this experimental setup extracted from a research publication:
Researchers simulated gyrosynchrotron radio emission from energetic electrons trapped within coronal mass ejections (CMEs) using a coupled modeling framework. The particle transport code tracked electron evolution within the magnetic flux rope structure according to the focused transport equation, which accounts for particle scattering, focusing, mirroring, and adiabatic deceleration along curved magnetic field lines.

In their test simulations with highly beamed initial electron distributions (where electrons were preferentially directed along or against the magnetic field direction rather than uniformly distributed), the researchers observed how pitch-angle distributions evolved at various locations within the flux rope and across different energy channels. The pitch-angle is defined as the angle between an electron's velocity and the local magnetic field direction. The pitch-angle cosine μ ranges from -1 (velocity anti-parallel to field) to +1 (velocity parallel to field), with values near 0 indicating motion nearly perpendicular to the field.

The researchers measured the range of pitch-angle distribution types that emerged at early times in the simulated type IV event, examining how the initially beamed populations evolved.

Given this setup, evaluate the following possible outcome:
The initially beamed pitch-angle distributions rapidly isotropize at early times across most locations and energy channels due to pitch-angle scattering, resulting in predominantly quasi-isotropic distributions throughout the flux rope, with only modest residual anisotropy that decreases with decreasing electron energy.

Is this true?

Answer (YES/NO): NO